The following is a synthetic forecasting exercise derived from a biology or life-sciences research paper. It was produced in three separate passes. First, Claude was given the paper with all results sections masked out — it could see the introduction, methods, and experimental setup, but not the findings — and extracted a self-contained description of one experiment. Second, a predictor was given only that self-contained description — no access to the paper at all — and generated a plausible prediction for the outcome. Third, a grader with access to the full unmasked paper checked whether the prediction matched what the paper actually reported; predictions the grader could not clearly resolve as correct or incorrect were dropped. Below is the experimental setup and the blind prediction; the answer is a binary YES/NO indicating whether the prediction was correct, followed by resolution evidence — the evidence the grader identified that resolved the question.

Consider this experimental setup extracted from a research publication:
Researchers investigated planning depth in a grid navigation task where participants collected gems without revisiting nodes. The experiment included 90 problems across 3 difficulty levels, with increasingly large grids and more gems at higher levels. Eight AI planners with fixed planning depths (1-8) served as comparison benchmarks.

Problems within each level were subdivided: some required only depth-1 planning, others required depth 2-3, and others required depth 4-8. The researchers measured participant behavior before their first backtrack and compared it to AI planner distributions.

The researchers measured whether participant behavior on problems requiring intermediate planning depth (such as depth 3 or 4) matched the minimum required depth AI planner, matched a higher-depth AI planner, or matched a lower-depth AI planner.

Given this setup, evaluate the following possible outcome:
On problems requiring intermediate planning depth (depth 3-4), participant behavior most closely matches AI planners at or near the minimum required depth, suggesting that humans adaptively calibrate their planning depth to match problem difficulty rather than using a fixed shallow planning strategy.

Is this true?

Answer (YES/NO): YES